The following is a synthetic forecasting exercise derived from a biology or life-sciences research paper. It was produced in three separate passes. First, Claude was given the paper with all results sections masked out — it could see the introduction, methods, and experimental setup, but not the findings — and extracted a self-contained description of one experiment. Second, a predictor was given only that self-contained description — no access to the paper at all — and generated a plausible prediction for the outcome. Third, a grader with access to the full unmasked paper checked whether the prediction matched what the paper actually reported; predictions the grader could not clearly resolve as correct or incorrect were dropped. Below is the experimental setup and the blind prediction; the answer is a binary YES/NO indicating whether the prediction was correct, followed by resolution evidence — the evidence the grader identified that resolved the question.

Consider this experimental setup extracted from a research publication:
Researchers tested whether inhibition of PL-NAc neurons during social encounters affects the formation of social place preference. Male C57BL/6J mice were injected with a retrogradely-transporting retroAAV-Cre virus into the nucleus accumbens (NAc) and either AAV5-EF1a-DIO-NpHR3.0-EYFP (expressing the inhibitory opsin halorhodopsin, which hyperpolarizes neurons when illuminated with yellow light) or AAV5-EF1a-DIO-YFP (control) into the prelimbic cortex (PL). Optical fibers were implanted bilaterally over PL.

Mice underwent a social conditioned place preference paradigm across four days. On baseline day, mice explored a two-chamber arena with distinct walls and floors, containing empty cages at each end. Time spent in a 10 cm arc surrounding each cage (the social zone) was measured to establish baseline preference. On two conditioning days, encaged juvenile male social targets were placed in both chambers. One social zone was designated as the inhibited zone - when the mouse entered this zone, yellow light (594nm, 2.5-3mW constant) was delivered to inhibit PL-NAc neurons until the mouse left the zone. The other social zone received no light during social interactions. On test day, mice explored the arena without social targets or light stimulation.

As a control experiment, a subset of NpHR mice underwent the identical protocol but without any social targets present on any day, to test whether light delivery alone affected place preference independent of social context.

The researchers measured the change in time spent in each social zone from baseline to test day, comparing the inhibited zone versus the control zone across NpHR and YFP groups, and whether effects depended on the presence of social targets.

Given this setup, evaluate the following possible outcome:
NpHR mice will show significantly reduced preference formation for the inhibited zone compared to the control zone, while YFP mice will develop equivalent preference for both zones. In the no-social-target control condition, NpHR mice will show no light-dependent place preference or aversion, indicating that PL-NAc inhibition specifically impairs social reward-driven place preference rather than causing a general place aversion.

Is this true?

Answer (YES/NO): YES